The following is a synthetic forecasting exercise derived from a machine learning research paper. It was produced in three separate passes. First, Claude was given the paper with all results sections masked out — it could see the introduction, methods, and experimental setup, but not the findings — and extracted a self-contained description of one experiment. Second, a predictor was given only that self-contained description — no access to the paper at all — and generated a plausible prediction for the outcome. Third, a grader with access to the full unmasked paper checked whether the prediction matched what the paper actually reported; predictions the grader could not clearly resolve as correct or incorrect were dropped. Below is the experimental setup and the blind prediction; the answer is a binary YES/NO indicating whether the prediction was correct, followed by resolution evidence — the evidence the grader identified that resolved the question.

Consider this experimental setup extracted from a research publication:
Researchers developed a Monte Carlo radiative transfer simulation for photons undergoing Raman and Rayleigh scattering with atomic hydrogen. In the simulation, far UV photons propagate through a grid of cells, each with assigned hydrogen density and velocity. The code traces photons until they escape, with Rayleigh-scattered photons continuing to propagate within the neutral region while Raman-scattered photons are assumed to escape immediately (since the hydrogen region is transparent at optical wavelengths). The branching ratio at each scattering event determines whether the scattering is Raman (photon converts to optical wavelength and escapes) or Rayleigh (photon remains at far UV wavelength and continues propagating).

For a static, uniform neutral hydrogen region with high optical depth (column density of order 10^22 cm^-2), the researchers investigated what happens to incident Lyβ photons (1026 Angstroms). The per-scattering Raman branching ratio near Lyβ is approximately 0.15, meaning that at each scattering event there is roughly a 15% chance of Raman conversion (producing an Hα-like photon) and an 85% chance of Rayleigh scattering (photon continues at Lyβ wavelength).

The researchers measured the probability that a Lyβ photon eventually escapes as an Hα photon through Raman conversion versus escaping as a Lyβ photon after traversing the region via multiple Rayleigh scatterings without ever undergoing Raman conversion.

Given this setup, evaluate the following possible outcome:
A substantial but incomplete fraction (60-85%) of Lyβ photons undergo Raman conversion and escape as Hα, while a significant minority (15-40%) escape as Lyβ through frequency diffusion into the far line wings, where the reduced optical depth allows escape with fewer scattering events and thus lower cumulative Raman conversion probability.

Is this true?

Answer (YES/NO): NO